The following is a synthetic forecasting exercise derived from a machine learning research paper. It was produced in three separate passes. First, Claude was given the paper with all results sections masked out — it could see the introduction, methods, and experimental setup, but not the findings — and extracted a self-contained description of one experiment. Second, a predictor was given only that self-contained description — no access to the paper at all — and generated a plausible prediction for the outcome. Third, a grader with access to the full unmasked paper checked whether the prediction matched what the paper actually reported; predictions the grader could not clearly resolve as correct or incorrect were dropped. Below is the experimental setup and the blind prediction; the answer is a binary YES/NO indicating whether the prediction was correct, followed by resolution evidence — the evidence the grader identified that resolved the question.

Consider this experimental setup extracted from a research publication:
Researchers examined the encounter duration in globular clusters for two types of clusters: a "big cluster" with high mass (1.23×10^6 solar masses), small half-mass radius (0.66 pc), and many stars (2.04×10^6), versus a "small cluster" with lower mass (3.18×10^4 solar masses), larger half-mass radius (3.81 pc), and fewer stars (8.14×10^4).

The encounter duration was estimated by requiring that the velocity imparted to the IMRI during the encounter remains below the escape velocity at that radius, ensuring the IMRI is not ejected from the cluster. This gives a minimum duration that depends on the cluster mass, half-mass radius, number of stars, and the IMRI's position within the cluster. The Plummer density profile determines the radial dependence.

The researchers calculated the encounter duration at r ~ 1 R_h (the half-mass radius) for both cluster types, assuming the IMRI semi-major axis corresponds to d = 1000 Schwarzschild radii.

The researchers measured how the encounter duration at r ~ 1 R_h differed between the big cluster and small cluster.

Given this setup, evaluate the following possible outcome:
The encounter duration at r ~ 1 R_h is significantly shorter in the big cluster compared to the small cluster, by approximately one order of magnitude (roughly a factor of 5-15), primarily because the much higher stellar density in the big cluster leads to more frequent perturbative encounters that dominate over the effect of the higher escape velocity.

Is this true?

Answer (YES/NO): YES